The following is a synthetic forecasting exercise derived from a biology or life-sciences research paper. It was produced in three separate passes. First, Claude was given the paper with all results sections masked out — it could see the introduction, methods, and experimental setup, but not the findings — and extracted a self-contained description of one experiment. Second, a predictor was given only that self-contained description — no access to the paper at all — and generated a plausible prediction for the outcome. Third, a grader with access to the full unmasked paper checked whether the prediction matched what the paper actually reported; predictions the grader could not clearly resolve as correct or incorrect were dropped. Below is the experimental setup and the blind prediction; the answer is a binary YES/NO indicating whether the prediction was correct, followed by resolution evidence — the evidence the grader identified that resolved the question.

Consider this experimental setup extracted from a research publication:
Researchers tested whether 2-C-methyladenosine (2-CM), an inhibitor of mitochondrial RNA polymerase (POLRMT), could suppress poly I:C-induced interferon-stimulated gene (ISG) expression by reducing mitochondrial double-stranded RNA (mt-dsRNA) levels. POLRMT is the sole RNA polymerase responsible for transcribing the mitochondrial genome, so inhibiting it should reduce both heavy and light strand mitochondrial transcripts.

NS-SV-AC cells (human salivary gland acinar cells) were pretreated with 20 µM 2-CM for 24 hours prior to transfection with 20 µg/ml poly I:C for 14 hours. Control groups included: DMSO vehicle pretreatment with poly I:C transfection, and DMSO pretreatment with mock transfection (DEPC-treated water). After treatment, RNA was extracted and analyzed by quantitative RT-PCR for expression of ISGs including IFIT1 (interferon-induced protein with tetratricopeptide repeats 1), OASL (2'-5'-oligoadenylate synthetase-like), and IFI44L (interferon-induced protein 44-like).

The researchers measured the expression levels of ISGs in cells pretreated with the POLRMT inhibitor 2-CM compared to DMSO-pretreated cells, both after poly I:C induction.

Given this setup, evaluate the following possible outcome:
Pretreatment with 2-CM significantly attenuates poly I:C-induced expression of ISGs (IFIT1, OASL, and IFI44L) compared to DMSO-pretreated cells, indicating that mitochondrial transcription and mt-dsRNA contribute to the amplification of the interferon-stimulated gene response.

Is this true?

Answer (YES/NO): YES